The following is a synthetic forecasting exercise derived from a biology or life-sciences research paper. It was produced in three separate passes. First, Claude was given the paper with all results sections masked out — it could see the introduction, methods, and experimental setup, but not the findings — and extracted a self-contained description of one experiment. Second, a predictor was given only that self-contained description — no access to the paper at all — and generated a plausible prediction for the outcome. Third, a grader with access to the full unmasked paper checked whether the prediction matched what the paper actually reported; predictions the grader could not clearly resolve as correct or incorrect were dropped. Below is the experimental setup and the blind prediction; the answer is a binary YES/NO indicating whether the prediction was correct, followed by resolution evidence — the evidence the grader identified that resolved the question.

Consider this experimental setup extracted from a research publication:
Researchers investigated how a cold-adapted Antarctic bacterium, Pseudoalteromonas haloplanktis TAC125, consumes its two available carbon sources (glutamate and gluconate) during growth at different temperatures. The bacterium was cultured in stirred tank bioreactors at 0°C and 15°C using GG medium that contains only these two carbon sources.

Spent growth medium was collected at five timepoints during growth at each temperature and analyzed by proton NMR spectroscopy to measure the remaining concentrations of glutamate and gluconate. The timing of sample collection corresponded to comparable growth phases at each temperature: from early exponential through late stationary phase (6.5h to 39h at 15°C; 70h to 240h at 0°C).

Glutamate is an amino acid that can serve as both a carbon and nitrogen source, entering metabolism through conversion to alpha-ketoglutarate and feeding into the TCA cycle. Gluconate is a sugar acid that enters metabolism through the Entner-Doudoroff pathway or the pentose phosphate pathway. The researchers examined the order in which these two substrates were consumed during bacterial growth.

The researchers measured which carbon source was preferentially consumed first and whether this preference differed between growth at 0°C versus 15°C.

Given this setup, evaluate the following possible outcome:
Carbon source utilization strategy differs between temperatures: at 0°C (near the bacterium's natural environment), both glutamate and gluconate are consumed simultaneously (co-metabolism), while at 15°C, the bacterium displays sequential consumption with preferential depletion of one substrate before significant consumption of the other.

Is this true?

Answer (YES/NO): NO